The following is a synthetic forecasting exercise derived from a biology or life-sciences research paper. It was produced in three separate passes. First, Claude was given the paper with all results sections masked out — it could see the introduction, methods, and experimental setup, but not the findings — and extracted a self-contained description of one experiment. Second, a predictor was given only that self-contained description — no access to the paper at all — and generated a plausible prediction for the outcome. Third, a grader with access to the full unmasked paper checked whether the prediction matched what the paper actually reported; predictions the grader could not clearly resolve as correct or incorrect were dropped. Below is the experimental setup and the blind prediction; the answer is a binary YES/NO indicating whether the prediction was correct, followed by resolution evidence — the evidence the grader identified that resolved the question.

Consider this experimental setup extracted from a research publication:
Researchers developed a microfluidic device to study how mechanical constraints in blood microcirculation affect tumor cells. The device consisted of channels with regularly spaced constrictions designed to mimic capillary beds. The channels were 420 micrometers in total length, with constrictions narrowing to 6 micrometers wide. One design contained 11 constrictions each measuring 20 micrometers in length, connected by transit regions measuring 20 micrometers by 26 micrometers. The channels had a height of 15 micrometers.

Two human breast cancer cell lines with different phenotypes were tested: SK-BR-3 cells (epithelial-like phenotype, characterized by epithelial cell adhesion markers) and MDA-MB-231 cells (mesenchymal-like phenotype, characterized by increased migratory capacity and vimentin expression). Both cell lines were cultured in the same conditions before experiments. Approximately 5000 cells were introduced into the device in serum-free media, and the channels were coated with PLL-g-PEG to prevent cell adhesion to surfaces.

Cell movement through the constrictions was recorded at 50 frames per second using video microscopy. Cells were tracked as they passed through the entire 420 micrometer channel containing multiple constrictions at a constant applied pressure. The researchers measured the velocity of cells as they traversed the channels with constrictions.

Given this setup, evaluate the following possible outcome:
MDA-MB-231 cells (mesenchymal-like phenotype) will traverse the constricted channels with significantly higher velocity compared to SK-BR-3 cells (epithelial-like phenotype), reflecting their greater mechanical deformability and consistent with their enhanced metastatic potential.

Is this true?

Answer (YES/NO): YES